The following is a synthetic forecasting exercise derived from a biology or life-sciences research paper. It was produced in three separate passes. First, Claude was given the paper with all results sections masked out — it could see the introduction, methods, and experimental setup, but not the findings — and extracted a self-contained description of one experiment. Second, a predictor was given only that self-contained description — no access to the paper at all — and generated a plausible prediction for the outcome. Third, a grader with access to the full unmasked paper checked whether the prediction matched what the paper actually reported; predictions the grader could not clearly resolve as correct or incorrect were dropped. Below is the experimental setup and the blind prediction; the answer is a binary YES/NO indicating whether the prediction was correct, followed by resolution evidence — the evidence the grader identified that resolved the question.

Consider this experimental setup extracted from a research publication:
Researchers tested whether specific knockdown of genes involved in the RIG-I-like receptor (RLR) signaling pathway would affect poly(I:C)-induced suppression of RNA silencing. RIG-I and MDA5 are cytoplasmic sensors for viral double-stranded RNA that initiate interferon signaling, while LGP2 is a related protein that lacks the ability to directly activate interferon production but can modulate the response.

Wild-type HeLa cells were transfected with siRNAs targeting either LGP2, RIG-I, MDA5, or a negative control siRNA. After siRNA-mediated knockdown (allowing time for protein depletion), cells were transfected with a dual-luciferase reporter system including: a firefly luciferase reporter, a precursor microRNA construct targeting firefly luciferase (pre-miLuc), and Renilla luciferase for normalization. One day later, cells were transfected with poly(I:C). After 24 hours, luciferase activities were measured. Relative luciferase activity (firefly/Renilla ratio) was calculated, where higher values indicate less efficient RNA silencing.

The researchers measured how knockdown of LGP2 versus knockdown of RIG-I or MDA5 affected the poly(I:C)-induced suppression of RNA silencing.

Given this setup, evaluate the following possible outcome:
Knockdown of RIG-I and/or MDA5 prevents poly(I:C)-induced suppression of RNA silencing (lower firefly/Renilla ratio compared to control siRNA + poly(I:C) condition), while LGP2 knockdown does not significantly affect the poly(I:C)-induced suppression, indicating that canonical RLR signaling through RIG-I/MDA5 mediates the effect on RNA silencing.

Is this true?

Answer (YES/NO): NO